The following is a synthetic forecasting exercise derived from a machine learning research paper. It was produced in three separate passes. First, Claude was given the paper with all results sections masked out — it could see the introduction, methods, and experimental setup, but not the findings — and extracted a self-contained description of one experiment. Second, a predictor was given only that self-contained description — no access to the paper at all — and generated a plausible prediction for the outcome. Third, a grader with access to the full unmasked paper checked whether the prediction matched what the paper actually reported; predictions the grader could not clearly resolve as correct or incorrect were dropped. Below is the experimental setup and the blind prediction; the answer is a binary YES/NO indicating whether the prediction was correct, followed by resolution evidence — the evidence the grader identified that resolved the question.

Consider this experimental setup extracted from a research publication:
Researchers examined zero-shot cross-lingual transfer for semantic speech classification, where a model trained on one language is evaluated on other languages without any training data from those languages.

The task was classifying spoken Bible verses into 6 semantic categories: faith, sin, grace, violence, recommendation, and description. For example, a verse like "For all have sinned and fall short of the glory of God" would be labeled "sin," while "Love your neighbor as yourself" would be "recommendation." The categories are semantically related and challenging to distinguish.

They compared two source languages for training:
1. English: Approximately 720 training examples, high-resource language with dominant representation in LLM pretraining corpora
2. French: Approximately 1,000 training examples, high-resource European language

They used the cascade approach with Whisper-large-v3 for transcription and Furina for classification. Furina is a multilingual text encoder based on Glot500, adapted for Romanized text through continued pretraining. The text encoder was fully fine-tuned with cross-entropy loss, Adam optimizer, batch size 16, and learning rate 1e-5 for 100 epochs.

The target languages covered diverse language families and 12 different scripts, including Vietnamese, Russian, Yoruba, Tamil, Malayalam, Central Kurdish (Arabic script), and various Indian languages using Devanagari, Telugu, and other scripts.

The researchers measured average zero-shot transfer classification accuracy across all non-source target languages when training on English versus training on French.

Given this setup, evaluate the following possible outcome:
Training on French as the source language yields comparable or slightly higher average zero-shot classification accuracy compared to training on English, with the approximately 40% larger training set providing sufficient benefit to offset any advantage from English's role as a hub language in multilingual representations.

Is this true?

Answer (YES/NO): YES